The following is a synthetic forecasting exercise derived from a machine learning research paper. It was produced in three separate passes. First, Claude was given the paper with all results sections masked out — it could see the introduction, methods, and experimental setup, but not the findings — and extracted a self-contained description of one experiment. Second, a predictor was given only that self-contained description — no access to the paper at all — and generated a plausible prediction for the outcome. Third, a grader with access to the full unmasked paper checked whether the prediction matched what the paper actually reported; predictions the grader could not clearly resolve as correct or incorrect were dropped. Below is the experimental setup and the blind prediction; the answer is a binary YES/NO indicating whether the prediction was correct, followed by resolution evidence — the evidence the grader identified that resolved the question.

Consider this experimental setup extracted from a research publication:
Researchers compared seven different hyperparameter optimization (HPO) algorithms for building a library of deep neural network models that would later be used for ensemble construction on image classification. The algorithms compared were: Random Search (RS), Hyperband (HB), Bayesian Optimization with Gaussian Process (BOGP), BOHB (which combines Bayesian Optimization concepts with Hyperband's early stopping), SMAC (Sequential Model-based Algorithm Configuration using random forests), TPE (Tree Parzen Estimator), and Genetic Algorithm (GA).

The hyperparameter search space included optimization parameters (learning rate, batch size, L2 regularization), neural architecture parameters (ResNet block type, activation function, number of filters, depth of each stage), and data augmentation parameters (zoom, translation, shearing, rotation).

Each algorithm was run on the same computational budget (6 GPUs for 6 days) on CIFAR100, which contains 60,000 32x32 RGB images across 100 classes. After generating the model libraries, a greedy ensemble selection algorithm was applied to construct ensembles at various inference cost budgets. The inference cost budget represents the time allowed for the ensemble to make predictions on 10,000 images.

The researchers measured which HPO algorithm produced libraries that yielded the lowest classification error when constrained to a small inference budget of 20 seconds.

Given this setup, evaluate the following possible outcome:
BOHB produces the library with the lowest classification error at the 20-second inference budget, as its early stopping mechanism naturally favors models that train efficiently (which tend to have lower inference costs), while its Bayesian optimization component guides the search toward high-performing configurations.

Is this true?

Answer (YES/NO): NO